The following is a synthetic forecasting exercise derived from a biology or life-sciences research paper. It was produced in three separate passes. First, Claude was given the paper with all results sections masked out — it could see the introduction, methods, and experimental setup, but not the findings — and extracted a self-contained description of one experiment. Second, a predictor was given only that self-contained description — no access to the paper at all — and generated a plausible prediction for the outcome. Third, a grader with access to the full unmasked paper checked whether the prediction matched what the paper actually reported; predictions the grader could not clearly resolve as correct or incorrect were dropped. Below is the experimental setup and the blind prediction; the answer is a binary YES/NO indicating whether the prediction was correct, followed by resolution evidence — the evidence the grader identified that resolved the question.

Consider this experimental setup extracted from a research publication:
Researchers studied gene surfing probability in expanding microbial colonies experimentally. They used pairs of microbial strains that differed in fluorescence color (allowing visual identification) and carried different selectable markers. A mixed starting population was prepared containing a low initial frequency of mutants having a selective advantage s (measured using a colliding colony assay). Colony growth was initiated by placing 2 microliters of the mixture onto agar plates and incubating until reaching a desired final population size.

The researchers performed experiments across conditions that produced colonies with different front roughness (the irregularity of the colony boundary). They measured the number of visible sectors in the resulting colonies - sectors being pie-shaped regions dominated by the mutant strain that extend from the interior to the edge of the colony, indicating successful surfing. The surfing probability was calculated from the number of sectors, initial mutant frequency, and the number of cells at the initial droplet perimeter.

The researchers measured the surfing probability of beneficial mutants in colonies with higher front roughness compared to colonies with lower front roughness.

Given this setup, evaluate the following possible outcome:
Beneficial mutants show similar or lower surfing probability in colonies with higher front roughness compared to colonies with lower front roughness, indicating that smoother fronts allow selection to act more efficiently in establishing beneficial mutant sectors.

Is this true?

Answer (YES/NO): YES